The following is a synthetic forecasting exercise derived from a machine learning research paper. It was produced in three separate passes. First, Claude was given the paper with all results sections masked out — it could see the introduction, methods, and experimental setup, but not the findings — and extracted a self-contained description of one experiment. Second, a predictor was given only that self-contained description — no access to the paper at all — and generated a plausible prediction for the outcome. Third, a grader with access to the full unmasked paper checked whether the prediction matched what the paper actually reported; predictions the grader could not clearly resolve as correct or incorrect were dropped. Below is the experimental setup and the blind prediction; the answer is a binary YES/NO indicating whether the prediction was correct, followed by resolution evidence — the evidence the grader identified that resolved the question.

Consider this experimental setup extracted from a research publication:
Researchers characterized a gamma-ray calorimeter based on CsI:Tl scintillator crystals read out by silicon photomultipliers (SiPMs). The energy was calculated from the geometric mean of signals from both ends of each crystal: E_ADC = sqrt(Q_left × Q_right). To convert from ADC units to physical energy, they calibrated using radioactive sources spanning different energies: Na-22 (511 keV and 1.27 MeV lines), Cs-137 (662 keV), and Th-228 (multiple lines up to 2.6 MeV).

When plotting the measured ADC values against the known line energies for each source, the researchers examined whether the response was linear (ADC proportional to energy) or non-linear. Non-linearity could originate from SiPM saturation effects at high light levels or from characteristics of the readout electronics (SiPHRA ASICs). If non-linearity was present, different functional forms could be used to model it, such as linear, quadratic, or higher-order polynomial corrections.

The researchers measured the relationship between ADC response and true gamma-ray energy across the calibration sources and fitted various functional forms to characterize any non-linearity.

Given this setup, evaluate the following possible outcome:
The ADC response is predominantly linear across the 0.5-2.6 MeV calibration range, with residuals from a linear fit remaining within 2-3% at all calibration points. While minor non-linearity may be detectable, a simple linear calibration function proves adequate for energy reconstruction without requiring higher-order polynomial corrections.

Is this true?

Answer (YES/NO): NO